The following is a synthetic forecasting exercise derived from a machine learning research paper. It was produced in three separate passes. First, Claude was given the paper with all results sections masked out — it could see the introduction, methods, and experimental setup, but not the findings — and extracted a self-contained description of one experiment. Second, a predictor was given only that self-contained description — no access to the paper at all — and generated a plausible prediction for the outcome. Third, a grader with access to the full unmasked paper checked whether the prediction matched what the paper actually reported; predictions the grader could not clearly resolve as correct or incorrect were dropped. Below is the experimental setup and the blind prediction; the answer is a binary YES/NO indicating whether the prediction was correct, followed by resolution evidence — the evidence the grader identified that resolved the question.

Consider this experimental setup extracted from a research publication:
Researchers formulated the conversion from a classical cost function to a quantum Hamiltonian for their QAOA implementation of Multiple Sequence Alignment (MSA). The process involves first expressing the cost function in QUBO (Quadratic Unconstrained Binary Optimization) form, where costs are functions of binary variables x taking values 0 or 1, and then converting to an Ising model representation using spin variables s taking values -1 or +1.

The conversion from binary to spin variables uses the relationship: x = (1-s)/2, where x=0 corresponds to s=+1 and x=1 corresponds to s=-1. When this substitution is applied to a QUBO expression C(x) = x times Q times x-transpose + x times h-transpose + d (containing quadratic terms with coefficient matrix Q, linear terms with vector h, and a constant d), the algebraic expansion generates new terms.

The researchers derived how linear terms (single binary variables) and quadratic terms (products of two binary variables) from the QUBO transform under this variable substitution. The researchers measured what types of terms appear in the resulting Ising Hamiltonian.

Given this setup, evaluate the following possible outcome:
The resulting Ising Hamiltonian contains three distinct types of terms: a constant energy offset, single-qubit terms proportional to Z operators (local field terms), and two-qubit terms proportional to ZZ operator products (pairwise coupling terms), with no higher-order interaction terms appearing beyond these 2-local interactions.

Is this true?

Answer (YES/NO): YES